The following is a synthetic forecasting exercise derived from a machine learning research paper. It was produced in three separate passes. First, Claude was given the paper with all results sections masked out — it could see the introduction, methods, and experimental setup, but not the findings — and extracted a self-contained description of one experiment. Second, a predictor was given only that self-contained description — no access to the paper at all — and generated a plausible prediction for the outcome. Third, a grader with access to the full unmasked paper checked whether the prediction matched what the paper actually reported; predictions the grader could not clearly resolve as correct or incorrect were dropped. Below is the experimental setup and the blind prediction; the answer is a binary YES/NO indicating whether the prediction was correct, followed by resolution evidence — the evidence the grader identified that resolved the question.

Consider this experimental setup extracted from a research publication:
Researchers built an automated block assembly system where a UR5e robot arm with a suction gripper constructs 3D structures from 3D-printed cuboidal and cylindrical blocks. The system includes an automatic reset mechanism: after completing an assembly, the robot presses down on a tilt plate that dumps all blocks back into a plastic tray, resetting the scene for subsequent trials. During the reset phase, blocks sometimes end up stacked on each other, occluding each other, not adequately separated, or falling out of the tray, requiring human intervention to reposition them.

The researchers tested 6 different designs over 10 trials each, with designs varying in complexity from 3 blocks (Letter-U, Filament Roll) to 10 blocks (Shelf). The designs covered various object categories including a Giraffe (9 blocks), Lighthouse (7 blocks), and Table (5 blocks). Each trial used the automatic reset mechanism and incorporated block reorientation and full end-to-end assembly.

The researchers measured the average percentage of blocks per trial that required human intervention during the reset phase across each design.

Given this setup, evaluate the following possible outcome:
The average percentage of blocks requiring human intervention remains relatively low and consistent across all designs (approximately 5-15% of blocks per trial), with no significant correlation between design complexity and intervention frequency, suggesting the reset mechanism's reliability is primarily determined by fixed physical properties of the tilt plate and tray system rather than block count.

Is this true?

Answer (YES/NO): NO